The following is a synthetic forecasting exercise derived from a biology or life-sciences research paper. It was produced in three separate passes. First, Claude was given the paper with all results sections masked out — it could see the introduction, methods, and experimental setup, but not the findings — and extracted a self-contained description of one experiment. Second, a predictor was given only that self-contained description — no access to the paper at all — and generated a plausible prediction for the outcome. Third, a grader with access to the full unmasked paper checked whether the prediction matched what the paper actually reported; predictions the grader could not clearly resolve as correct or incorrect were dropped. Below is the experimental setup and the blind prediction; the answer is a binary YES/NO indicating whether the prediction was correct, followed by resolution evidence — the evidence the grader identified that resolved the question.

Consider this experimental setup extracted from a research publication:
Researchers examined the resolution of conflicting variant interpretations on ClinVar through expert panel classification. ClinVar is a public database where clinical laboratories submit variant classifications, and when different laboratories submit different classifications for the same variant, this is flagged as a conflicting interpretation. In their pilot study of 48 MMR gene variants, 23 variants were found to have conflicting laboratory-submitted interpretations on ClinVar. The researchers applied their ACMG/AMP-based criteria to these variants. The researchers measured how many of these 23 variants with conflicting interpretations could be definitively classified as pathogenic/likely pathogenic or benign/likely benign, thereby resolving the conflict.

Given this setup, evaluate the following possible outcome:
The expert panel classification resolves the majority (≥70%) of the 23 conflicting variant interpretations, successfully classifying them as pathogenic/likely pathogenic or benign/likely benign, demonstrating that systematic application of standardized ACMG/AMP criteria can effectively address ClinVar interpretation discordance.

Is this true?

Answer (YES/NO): YES